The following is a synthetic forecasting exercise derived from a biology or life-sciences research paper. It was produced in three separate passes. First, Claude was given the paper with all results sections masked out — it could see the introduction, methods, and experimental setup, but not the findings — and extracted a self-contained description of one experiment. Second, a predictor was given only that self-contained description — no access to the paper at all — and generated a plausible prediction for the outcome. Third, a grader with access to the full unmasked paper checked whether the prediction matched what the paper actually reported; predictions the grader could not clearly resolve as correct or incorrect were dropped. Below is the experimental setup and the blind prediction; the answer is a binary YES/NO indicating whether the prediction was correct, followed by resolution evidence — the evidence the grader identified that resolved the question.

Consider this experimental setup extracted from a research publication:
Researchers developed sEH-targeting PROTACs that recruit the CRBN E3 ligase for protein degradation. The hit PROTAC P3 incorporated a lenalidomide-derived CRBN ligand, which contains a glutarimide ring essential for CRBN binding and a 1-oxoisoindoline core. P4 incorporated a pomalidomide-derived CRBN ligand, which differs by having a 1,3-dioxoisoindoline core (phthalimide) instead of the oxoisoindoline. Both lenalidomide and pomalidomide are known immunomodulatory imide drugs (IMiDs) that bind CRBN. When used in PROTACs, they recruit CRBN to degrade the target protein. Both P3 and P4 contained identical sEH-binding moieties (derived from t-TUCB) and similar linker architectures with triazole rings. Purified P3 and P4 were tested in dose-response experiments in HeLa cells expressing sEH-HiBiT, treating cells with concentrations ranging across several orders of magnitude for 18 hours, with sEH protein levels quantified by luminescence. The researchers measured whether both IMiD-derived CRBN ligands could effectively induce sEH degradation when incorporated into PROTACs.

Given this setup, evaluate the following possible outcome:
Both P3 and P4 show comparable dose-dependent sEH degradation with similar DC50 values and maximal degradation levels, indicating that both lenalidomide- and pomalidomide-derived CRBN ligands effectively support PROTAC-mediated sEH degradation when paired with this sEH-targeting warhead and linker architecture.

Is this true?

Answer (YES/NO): NO